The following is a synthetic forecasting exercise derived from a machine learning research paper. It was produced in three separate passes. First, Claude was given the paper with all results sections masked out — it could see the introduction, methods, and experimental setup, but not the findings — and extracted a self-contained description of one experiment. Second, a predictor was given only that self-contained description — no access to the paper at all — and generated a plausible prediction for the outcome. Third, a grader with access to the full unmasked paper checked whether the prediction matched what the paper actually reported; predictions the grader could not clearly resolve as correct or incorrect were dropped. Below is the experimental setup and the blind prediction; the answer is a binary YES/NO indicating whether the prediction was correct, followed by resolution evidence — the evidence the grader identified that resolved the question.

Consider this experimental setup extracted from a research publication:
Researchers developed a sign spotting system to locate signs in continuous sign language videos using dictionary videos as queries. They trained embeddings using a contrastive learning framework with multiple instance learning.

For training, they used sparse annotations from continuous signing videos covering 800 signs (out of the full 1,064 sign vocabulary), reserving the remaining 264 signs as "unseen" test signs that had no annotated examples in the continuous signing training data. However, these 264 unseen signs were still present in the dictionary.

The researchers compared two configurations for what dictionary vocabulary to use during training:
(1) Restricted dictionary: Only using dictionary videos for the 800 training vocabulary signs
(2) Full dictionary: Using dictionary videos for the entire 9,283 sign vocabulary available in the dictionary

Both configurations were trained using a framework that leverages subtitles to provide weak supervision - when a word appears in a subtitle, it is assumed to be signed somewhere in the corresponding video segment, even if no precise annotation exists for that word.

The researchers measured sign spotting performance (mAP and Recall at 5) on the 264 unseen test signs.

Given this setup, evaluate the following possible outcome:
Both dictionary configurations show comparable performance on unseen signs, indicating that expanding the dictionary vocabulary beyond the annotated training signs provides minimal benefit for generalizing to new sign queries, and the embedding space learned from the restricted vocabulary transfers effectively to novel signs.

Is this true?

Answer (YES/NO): NO